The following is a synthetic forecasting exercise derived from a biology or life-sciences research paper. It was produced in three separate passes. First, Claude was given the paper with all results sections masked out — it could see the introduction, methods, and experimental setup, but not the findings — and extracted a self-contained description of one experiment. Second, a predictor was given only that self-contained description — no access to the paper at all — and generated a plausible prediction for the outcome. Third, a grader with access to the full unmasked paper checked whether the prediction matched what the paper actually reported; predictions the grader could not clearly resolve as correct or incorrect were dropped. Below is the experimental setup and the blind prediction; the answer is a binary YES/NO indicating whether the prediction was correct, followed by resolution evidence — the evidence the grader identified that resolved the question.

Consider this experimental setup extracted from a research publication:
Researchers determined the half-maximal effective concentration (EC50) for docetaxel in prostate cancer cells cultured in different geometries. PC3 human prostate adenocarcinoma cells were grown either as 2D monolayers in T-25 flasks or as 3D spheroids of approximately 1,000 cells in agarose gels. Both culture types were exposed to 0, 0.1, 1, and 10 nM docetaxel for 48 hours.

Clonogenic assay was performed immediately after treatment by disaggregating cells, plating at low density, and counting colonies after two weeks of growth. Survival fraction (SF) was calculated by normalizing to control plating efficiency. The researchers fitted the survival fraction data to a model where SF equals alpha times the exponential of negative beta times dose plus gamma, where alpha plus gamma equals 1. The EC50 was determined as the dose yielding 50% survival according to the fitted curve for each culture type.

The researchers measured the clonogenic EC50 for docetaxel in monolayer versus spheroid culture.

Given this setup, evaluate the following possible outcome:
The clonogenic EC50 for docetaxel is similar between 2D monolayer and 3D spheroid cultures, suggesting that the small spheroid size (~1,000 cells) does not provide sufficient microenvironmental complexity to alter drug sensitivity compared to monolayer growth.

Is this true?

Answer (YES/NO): NO